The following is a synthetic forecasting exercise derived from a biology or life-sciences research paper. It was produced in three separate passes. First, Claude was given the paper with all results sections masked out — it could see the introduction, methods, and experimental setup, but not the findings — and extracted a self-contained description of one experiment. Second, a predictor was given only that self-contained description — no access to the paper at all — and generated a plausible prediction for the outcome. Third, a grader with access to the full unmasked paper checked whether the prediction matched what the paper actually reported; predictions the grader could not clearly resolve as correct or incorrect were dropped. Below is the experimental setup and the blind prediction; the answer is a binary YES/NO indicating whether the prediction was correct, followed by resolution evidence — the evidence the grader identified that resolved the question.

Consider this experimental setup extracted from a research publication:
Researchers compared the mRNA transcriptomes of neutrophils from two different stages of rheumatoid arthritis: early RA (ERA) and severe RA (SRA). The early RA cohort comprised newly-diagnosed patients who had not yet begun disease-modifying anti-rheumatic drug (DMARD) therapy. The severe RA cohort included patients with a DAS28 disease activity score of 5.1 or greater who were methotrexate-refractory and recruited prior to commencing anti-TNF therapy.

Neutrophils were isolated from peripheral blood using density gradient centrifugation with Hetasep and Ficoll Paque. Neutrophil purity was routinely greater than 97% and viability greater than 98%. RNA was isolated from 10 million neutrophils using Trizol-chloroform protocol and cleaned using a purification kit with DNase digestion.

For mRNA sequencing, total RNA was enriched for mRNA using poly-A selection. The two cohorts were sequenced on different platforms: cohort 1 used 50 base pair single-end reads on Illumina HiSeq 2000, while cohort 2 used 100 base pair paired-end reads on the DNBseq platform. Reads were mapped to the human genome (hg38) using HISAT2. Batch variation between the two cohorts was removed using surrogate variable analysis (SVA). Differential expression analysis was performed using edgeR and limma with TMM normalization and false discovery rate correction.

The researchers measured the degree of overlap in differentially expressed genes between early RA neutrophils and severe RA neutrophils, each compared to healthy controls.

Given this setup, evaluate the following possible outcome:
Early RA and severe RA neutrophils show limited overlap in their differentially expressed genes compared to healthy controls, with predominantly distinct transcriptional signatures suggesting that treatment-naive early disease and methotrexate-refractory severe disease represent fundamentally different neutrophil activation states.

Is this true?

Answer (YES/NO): NO